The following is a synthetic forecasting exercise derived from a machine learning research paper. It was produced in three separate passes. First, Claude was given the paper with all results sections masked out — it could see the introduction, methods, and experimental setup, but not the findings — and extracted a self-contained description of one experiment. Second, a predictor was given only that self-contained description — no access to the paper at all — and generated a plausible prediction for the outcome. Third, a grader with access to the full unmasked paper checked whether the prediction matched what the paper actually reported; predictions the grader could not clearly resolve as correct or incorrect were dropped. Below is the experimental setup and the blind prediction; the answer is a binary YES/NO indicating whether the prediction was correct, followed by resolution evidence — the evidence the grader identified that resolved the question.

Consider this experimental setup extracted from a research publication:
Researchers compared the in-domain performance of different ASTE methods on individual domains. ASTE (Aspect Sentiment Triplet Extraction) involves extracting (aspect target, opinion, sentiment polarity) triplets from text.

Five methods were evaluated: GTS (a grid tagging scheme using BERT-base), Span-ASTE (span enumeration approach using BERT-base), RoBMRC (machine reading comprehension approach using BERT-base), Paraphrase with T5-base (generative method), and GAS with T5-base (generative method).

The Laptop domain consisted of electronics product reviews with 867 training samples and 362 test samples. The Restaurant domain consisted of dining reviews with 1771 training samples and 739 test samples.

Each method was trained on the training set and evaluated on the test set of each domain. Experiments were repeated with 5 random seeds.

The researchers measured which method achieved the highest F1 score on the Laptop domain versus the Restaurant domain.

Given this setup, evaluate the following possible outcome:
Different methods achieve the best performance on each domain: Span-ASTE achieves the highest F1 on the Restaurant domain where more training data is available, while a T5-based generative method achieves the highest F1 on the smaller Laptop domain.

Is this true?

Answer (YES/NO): NO